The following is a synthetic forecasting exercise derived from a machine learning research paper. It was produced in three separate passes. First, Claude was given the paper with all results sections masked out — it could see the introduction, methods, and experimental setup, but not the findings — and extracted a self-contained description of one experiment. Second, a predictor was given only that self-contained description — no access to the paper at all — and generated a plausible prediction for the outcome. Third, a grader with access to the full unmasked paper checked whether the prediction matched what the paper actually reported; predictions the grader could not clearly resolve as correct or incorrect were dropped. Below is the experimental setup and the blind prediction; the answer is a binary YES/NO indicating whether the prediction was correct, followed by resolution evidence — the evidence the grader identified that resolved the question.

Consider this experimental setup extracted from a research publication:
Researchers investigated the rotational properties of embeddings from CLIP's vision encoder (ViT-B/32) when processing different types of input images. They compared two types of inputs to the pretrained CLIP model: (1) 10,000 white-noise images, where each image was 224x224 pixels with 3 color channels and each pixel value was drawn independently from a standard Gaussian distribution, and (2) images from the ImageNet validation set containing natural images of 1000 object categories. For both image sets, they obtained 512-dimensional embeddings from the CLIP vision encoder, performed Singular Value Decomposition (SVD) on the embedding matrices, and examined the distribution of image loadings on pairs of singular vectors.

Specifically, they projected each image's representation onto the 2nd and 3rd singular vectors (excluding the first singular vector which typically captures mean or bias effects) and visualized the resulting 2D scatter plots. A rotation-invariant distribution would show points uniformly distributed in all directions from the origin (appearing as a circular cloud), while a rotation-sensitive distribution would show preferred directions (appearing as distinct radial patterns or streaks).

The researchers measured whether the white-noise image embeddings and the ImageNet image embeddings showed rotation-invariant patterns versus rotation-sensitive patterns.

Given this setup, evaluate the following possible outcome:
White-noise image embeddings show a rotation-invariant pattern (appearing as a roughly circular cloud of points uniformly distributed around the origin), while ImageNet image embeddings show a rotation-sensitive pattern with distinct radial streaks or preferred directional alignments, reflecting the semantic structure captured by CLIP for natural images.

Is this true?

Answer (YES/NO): YES